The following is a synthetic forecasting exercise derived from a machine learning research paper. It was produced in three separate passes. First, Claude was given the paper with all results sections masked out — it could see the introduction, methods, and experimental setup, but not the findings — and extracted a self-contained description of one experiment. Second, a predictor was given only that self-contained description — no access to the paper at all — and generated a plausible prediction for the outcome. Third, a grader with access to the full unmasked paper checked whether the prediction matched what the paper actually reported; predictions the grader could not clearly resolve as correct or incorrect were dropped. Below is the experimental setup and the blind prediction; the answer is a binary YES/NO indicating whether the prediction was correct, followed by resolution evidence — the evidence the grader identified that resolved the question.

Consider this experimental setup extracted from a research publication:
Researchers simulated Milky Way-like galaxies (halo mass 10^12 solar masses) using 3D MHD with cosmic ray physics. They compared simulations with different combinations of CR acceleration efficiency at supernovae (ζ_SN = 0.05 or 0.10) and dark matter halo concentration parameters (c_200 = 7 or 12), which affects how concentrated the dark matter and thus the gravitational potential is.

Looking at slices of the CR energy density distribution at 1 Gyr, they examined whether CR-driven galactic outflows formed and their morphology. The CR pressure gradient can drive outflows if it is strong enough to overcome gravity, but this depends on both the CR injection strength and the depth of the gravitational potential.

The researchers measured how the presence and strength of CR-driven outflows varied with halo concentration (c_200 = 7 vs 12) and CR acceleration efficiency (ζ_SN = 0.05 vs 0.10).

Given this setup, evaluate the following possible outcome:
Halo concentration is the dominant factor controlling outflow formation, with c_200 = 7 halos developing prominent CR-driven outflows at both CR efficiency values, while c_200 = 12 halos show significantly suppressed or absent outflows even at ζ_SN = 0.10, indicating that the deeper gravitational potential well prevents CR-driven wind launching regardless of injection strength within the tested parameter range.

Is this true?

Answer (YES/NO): NO